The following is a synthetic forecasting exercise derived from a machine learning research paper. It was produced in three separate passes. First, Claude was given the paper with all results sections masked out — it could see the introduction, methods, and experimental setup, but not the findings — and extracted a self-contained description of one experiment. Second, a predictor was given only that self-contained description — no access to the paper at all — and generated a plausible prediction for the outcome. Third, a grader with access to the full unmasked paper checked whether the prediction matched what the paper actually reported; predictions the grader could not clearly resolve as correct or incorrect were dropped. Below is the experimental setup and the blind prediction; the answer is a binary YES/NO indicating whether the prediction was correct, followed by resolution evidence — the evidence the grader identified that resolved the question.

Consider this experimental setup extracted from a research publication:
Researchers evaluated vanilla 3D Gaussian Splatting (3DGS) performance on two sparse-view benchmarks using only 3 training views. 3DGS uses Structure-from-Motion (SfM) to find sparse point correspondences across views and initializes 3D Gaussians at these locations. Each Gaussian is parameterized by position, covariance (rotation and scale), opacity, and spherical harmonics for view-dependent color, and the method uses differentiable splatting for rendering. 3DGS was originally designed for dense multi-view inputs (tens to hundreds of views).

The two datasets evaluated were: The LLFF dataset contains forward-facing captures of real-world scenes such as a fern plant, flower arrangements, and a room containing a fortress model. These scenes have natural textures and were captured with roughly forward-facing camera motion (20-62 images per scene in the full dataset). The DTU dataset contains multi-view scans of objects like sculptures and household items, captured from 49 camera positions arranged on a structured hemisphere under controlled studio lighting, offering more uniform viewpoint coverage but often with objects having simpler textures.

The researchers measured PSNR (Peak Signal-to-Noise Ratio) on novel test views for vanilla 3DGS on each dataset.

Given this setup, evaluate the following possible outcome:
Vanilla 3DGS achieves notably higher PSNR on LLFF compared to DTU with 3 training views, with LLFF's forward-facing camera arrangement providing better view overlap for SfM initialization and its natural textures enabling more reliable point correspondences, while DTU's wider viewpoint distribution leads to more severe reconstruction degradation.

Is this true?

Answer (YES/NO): YES